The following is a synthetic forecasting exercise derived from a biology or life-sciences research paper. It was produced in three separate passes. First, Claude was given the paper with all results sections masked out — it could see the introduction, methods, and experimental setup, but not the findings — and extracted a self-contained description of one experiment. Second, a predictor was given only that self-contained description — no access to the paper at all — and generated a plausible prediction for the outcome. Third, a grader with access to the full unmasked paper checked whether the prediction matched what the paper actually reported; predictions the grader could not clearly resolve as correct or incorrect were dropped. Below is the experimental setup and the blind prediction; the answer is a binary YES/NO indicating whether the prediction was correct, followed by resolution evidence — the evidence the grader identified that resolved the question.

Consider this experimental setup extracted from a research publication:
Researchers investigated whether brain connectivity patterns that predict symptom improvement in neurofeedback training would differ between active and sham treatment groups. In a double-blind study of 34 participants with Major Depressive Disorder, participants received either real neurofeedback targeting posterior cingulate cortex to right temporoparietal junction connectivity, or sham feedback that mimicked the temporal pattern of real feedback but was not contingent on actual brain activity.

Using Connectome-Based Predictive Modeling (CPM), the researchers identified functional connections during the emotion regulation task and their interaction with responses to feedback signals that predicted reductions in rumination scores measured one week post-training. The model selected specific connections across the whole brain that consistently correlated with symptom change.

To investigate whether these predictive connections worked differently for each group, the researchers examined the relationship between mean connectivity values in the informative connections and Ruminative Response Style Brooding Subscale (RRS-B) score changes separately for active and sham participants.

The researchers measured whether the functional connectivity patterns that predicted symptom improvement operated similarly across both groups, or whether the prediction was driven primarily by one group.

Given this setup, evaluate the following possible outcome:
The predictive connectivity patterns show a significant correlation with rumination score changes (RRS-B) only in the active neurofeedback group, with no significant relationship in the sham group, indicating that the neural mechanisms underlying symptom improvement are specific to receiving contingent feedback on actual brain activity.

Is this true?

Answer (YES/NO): NO